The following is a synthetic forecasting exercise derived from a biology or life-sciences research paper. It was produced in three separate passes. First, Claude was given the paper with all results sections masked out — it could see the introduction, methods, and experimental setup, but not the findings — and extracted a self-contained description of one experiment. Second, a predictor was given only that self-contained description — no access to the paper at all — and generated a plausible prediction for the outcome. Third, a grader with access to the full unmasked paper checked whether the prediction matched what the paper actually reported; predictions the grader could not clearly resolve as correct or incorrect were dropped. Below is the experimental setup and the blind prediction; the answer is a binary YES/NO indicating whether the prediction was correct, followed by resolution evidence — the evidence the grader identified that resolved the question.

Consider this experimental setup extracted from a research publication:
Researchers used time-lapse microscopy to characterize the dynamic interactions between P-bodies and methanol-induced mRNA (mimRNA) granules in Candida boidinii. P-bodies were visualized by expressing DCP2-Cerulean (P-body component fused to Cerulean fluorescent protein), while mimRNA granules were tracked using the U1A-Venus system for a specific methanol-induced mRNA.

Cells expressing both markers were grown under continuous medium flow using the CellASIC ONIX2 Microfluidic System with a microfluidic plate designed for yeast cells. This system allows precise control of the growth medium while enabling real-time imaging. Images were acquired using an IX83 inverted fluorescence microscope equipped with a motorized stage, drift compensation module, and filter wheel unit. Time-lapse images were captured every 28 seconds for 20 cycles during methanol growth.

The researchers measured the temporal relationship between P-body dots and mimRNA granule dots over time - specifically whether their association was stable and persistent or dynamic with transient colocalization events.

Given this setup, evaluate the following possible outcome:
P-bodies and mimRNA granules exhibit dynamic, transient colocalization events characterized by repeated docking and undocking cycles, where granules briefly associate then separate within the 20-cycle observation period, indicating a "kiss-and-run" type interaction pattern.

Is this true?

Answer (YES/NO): YES